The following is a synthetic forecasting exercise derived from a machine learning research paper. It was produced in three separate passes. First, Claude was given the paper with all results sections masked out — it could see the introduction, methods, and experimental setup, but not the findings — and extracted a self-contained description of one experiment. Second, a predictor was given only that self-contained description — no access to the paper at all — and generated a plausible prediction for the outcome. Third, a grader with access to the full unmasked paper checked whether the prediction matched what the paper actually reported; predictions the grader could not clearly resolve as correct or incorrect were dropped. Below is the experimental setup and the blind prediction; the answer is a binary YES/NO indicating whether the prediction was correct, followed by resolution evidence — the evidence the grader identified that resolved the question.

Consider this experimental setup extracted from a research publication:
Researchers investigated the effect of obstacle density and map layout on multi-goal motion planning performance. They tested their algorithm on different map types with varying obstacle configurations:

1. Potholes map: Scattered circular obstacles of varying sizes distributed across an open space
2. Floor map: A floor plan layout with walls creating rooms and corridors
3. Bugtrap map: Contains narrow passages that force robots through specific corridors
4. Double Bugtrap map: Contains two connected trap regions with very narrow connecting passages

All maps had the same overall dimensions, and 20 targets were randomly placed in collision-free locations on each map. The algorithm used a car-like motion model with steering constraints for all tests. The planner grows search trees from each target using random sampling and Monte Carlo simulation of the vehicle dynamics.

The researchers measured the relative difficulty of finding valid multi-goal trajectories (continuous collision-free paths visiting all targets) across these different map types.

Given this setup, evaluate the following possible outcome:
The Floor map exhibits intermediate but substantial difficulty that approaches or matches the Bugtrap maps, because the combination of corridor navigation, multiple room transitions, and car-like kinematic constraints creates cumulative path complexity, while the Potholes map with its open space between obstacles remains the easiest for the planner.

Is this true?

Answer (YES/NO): NO